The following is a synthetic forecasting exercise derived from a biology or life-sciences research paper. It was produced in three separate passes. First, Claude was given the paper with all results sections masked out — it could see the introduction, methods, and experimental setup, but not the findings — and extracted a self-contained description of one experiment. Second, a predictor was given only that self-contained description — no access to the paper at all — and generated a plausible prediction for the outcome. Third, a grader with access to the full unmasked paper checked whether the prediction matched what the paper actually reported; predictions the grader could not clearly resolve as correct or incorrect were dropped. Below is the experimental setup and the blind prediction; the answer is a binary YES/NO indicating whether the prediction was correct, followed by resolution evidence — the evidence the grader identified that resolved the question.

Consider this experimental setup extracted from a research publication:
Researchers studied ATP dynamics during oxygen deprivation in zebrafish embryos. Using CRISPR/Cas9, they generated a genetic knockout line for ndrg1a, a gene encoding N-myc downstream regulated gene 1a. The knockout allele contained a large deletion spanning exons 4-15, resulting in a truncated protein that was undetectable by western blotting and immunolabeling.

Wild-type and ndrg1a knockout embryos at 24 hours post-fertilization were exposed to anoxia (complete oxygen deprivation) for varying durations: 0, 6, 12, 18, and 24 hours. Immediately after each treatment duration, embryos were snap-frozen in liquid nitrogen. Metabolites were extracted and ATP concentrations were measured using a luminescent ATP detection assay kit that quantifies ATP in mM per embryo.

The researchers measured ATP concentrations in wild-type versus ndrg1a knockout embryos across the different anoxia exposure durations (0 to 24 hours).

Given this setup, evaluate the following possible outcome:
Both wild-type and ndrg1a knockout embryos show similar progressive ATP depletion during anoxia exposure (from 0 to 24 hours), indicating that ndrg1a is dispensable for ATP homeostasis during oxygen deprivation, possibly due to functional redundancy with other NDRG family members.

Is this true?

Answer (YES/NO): NO